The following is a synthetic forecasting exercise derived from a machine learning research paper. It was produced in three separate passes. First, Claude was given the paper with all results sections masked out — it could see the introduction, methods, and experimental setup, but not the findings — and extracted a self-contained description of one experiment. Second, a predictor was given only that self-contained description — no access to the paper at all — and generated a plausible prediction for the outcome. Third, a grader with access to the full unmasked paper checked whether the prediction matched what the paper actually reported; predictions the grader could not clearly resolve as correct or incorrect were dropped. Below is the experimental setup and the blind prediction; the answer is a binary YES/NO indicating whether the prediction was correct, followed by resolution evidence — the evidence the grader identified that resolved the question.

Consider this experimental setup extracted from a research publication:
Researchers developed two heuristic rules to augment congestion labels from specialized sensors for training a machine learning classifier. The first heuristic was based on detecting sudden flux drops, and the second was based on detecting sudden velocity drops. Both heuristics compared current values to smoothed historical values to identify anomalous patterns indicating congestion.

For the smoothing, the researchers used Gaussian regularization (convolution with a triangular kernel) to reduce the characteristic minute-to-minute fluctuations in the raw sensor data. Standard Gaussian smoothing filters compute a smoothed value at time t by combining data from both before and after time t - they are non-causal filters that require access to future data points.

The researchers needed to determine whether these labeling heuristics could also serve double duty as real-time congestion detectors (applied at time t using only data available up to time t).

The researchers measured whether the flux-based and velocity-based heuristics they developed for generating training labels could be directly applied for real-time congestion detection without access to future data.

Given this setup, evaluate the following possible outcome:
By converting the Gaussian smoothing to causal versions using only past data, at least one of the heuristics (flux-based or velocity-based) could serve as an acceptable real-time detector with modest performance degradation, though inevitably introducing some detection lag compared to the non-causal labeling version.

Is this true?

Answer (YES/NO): NO